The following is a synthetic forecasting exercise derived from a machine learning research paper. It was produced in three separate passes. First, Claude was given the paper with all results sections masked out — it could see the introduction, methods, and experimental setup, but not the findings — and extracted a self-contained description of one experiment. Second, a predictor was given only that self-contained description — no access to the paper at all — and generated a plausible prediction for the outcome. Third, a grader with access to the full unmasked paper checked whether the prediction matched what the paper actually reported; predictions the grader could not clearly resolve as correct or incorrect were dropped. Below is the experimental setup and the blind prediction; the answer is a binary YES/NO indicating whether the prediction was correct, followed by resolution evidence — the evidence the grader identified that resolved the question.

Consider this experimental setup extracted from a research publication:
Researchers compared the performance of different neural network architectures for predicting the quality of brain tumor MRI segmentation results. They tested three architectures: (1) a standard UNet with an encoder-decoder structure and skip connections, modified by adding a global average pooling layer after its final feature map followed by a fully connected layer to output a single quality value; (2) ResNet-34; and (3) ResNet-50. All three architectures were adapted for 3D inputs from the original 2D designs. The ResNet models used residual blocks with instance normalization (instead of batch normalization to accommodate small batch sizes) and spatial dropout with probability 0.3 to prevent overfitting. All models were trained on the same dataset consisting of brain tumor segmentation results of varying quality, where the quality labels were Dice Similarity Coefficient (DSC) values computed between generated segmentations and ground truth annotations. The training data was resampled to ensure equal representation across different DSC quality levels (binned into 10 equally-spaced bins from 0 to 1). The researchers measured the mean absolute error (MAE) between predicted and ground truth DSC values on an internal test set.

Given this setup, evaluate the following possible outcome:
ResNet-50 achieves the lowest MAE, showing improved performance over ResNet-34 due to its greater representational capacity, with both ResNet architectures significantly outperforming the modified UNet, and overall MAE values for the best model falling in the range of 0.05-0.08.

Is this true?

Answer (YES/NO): NO